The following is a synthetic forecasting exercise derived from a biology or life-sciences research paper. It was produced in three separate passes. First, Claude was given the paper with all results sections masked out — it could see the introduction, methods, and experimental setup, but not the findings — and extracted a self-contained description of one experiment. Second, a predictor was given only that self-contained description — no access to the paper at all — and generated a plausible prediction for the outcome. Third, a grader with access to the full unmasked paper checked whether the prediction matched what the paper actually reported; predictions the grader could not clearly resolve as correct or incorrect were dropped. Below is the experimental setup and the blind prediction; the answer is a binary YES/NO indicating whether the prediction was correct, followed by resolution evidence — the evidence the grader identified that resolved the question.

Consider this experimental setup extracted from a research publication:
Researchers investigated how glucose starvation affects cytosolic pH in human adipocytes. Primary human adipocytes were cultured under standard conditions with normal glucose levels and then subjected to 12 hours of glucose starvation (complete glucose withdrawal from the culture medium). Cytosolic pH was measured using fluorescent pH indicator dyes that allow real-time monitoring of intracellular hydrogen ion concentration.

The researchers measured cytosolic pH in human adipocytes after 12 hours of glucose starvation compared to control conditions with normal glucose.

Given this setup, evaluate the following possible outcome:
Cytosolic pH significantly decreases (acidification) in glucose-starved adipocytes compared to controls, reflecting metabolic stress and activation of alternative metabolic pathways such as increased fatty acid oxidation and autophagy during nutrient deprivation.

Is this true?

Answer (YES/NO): YES